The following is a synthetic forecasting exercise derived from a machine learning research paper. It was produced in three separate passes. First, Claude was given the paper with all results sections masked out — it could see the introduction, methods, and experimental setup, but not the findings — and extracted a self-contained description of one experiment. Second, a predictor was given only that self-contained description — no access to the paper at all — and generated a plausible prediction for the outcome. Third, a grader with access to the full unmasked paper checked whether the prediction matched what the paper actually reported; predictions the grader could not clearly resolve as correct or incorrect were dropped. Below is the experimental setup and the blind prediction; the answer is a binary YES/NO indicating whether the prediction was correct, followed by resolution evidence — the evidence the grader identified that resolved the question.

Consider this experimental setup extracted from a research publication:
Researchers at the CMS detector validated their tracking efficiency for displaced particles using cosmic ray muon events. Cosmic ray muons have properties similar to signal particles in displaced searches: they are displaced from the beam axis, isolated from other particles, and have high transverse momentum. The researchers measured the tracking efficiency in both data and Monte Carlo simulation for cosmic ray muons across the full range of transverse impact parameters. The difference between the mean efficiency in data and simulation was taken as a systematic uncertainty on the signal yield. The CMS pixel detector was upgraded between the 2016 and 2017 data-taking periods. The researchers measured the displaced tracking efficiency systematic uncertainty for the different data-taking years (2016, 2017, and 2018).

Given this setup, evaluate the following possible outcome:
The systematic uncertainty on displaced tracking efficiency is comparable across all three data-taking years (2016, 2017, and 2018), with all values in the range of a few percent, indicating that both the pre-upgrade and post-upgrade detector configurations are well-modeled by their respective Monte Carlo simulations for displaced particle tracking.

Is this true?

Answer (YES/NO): NO